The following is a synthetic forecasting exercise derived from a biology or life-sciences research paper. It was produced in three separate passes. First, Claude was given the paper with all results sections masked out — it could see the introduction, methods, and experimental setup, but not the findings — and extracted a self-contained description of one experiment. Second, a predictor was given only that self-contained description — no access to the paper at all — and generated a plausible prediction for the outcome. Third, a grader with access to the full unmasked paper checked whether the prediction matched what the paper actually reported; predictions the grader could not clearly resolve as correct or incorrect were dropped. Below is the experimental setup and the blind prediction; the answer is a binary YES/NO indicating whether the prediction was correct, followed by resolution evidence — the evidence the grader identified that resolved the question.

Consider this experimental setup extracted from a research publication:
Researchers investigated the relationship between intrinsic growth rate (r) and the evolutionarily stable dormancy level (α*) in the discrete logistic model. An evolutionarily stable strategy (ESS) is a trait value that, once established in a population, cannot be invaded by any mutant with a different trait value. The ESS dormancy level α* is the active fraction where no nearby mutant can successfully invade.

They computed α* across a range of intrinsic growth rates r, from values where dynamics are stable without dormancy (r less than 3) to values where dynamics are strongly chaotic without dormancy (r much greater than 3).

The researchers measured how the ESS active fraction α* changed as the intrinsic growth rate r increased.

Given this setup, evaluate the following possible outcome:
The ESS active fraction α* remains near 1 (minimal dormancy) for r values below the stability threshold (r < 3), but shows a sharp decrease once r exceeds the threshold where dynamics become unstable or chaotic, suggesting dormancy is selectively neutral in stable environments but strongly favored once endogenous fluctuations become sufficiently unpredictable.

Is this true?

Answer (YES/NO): NO